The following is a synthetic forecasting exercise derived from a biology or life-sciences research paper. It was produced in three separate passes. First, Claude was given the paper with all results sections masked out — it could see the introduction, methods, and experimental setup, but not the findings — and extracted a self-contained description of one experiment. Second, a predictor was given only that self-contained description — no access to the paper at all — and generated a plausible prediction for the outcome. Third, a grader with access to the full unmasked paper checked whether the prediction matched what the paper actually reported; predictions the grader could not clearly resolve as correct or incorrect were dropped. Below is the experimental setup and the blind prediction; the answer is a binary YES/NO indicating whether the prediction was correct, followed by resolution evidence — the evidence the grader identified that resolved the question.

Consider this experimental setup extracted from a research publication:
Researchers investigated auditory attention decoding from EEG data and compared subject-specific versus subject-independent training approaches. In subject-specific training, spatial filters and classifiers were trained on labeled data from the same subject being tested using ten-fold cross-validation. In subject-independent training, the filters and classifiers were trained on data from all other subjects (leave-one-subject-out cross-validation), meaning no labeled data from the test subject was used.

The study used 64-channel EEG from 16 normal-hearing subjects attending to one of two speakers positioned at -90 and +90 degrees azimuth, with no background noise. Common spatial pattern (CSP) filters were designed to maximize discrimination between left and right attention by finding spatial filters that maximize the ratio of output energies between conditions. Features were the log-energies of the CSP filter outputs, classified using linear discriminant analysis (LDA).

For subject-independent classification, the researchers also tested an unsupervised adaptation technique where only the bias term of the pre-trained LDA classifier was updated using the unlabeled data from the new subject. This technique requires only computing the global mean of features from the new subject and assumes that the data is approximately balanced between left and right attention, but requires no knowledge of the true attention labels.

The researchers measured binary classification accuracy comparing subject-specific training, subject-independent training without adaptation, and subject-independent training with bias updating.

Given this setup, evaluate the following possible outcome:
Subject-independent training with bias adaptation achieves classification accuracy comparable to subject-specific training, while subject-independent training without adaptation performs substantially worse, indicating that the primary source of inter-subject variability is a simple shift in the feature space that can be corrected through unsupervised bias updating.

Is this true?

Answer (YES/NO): NO